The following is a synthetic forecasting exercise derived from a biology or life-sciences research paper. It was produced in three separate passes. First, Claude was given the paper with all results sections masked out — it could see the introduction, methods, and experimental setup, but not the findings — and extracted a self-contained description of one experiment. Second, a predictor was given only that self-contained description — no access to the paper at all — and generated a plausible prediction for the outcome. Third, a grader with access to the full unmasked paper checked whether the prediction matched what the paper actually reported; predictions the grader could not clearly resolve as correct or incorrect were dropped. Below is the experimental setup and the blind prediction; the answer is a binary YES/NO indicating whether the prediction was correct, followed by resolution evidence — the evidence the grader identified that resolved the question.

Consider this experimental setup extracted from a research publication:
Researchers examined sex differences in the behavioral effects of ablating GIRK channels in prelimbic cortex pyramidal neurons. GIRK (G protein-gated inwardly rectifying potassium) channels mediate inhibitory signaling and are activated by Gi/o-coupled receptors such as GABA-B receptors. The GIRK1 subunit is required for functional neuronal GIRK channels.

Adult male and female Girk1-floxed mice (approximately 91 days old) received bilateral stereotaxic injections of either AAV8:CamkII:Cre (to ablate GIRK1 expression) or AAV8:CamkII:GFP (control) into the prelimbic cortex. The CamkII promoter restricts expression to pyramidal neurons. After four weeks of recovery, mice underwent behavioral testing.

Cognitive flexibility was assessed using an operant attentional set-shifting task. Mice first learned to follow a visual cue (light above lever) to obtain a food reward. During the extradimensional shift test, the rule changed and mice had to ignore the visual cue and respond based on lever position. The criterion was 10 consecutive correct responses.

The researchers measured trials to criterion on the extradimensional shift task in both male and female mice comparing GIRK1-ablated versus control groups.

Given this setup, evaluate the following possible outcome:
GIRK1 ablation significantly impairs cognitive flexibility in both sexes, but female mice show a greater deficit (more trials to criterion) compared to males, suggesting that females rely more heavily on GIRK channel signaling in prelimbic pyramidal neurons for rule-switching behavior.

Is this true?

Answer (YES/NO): NO